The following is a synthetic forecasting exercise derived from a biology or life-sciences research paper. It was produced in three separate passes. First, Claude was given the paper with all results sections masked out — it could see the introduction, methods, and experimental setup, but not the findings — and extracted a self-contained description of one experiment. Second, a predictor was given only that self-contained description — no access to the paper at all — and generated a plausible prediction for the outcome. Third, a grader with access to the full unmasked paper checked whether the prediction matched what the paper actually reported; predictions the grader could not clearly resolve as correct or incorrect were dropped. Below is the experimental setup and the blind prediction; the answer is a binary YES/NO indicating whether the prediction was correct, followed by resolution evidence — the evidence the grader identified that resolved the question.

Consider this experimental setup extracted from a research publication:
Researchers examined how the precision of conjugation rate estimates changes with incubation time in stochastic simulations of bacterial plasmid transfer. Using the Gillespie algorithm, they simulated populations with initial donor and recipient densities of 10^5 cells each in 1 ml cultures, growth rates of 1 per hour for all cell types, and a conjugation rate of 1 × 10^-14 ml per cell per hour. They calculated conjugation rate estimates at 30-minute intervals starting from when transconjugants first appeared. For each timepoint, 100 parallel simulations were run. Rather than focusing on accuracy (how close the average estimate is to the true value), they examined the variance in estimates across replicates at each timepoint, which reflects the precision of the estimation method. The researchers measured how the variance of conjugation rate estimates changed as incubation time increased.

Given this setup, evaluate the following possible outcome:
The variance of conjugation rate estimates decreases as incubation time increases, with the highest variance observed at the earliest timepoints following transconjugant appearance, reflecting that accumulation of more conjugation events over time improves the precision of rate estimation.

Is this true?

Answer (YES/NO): YES